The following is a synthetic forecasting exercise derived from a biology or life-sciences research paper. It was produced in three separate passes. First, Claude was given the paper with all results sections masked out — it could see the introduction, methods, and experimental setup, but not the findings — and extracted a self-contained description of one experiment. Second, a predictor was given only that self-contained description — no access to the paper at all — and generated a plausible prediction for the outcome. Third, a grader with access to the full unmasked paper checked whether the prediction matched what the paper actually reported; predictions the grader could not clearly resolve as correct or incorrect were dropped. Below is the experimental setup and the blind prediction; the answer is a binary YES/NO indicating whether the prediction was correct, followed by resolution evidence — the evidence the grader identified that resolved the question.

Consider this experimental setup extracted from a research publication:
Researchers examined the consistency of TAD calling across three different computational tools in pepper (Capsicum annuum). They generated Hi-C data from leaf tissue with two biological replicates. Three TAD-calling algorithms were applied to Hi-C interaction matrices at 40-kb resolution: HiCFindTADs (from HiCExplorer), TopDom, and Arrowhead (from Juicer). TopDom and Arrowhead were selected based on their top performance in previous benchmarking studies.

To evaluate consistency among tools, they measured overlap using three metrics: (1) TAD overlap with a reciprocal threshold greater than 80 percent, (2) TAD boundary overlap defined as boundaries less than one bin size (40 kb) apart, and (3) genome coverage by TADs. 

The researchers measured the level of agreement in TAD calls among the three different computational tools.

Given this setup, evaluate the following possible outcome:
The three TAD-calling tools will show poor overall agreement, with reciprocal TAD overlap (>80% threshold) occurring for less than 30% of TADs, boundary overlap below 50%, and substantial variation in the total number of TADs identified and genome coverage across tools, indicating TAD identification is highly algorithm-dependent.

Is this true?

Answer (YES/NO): NO